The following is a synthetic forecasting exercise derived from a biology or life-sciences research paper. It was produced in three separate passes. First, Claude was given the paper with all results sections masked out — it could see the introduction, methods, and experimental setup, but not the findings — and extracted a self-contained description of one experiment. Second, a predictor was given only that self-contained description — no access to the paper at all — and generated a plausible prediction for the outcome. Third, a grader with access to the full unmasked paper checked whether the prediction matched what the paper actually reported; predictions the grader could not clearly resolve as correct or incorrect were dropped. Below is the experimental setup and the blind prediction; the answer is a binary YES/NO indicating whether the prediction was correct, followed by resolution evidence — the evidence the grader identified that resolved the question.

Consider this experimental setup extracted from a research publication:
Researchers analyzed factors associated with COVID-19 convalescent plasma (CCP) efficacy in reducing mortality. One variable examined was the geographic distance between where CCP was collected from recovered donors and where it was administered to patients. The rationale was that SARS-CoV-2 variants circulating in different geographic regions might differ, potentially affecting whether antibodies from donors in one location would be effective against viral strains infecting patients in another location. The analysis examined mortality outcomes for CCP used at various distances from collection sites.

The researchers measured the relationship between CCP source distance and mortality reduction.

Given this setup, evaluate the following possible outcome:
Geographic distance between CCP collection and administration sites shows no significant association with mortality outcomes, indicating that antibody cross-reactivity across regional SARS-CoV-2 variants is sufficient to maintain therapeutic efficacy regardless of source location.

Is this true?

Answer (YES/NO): NO